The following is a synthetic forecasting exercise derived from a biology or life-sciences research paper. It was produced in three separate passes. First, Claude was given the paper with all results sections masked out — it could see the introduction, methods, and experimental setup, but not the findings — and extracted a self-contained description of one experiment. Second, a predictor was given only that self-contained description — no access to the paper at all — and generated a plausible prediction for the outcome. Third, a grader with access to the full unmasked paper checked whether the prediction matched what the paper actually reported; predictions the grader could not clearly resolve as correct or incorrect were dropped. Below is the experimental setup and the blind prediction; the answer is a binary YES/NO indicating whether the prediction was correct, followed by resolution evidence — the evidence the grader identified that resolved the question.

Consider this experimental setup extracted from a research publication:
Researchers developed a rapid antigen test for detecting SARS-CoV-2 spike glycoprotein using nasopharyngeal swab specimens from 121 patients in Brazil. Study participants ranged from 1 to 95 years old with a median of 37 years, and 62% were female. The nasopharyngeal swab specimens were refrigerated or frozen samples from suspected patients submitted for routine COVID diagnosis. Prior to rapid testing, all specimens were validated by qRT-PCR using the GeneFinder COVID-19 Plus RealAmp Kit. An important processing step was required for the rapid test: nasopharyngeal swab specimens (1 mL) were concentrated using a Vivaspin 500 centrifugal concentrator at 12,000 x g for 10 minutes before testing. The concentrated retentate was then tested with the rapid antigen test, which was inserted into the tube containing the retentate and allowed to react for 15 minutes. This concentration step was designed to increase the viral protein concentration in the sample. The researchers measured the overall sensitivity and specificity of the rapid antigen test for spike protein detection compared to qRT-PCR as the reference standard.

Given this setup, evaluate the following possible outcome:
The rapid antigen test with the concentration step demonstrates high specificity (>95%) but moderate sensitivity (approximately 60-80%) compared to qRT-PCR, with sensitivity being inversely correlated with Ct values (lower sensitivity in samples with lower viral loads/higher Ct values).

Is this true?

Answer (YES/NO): NO